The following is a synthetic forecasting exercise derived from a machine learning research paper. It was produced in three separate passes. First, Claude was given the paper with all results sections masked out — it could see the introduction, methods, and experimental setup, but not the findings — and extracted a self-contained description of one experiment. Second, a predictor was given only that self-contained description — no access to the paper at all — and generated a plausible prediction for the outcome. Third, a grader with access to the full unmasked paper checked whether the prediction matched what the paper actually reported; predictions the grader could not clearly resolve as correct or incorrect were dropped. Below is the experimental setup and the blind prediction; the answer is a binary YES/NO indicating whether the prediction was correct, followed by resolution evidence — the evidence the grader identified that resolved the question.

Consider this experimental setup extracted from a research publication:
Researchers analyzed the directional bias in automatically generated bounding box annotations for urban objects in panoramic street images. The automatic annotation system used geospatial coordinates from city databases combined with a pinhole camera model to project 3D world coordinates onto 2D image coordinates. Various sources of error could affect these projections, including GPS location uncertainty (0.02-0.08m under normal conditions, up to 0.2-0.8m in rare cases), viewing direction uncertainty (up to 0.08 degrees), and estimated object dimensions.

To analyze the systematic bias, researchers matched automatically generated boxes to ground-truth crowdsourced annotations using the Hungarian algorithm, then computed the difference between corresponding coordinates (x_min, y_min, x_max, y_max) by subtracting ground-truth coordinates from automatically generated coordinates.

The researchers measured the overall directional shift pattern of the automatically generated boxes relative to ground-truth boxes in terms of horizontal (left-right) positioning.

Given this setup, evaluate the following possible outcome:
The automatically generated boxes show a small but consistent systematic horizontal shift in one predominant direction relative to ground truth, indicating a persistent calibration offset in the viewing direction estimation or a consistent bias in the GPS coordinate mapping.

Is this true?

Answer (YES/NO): YES